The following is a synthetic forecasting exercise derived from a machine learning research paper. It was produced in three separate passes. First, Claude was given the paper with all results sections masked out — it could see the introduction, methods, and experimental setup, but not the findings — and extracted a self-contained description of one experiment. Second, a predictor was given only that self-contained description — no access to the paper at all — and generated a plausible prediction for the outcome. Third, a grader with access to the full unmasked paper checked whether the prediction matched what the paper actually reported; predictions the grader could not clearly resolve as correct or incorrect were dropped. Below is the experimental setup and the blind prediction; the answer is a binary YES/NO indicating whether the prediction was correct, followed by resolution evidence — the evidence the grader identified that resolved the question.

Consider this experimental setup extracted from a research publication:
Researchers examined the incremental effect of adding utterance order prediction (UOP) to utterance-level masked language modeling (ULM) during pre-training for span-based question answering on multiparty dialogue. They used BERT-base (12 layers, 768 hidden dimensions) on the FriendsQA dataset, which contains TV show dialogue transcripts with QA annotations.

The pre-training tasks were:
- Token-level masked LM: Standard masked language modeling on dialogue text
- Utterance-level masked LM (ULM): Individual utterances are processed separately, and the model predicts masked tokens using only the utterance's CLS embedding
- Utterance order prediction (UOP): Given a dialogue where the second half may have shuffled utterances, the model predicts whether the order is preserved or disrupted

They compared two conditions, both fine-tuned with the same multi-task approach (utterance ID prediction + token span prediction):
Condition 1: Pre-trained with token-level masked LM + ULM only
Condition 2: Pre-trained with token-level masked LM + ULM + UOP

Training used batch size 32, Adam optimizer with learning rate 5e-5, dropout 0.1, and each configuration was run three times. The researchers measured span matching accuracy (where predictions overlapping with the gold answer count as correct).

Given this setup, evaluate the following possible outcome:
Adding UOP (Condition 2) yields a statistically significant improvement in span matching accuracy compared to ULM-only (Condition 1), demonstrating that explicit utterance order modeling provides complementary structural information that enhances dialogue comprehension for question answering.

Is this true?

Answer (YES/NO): NO